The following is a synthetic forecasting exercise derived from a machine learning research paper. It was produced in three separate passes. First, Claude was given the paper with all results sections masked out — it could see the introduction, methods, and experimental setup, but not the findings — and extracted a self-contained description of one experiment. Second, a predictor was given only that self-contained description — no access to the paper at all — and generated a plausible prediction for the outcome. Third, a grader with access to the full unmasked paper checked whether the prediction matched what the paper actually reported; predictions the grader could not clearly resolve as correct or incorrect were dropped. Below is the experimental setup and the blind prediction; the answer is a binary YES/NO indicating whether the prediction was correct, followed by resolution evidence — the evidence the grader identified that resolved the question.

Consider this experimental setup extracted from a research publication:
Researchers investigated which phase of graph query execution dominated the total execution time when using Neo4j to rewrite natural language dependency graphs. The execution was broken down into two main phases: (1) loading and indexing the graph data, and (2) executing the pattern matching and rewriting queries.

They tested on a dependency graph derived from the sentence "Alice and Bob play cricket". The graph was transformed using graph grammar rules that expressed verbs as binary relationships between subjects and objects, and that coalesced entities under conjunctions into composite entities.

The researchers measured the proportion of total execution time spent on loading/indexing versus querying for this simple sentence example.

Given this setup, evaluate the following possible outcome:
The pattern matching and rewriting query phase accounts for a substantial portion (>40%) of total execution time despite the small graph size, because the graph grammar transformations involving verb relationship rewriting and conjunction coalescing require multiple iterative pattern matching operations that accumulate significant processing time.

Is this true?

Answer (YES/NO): YES